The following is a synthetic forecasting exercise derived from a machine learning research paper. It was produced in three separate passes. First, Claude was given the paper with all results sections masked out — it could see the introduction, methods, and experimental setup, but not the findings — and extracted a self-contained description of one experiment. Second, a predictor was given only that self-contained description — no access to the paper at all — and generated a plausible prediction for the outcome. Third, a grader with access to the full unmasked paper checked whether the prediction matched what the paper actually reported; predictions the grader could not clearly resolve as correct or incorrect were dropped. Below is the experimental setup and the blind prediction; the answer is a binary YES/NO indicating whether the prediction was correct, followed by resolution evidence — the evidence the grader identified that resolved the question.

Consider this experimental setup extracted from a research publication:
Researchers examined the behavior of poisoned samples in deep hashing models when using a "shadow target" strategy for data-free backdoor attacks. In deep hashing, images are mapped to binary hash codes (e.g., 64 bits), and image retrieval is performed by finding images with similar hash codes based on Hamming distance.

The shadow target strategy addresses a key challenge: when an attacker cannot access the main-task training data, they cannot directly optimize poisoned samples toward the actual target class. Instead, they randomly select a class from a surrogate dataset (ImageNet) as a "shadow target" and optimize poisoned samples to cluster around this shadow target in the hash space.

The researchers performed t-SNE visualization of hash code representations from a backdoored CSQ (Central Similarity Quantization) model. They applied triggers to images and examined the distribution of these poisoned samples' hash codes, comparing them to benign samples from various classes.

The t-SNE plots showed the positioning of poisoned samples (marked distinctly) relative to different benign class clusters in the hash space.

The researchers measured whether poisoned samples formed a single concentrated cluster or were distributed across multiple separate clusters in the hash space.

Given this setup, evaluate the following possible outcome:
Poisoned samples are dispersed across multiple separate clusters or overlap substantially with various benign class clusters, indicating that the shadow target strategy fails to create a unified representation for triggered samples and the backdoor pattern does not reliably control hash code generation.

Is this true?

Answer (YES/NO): NO